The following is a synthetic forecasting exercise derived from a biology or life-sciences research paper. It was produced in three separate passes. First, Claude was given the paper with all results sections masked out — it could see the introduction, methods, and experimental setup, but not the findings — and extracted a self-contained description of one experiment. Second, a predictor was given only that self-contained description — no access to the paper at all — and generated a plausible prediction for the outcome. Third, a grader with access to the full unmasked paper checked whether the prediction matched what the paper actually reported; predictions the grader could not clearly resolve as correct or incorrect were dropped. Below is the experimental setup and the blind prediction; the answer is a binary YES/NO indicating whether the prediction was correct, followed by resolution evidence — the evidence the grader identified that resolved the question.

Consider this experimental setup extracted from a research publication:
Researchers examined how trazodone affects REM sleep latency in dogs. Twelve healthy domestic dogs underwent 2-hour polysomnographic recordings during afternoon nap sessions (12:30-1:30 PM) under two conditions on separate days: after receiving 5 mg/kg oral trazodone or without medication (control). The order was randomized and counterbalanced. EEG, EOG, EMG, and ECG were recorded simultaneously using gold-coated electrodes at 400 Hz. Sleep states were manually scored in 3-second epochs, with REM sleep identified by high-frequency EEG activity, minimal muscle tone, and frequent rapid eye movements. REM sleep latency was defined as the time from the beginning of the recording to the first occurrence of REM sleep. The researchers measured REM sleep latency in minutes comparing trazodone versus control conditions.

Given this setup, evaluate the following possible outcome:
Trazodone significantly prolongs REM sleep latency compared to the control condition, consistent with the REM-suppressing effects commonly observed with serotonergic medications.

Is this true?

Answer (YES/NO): YES